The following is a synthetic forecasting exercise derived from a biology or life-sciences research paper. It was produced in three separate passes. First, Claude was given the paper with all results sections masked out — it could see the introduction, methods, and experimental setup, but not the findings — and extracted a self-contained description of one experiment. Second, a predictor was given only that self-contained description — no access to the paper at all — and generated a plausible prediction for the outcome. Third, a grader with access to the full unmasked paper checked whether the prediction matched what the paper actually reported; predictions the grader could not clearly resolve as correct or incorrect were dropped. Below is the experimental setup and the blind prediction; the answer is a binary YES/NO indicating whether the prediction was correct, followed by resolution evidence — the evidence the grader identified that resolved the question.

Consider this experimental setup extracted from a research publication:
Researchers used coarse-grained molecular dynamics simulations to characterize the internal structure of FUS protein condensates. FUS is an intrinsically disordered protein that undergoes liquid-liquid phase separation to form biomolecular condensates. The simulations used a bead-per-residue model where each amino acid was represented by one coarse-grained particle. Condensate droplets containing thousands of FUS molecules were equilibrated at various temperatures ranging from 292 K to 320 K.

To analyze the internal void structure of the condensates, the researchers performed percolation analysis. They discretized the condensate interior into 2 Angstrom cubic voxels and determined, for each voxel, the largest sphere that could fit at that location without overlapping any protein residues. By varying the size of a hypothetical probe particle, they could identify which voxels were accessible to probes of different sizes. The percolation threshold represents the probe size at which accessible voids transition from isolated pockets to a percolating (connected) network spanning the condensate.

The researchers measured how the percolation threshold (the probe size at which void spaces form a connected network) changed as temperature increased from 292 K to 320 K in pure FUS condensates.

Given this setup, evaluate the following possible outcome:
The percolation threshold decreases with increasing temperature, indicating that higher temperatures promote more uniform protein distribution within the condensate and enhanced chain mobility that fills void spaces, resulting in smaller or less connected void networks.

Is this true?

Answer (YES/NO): NO